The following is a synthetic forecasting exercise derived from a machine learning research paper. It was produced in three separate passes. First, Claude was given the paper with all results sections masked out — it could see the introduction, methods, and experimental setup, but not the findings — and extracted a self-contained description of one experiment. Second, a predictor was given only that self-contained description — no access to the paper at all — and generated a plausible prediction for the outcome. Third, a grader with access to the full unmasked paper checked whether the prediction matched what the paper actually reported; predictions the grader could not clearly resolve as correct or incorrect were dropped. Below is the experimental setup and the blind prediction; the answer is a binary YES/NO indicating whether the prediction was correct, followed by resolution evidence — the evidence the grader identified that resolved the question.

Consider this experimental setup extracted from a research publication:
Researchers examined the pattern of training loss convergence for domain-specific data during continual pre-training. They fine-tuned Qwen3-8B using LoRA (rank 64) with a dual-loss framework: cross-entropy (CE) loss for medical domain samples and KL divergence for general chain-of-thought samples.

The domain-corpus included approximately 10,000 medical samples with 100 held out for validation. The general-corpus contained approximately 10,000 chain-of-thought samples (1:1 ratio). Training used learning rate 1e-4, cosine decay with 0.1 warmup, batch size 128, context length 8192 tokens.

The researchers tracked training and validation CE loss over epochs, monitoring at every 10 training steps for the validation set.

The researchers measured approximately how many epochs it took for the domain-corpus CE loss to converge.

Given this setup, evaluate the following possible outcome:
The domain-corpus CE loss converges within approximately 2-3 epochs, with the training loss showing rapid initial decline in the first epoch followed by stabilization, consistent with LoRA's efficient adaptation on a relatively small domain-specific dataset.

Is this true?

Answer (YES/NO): NO